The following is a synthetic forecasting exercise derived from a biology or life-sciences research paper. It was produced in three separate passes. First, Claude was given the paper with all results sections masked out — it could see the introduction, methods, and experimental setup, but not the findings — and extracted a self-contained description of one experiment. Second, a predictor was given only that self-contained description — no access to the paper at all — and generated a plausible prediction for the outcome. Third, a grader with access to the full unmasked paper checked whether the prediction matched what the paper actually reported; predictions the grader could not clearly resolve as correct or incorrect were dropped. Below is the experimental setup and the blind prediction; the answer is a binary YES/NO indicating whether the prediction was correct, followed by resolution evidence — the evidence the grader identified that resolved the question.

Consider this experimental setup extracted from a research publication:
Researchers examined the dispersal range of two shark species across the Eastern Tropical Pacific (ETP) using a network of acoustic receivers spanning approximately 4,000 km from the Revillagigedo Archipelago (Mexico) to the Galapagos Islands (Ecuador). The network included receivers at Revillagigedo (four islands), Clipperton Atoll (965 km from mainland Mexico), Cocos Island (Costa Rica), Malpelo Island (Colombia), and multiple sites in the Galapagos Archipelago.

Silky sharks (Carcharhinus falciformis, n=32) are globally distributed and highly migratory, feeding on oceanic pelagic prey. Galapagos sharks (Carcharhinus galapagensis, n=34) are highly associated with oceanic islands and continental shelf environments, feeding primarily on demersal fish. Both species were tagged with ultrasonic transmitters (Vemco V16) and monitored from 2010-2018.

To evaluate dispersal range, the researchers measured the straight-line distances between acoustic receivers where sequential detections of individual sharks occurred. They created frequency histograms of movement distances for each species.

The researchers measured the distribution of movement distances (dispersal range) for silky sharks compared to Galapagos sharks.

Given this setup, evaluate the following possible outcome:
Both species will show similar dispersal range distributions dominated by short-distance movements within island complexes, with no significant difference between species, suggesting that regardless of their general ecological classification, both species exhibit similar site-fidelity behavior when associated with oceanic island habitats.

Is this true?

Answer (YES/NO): NO